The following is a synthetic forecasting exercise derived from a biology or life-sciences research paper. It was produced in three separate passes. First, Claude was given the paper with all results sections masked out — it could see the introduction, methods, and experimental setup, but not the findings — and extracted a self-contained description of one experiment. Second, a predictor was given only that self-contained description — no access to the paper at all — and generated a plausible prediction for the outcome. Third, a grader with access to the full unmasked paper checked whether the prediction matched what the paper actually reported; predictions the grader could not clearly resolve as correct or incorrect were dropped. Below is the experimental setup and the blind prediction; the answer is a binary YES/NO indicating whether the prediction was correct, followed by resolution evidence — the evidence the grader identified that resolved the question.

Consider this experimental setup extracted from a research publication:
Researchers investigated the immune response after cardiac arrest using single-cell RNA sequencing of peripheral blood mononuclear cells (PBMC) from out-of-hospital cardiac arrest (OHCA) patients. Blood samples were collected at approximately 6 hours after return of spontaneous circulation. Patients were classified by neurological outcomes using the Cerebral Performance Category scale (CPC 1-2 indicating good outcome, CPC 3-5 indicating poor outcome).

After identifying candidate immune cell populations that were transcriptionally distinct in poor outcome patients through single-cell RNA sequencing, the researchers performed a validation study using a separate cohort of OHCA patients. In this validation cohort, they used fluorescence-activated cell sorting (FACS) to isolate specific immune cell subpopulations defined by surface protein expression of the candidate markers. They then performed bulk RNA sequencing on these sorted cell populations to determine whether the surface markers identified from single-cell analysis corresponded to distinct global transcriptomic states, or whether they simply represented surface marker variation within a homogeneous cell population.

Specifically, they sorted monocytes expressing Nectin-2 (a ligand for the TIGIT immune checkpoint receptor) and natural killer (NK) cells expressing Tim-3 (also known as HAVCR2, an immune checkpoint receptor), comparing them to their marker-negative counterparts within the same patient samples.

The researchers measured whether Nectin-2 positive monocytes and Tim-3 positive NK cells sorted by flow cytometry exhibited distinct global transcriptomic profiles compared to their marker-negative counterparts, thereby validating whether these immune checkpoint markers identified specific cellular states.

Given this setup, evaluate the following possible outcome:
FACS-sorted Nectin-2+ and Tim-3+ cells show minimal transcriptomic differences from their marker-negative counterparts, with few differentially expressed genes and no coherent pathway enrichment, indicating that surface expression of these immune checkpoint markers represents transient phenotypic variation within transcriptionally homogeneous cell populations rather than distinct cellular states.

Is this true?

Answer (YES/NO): NO